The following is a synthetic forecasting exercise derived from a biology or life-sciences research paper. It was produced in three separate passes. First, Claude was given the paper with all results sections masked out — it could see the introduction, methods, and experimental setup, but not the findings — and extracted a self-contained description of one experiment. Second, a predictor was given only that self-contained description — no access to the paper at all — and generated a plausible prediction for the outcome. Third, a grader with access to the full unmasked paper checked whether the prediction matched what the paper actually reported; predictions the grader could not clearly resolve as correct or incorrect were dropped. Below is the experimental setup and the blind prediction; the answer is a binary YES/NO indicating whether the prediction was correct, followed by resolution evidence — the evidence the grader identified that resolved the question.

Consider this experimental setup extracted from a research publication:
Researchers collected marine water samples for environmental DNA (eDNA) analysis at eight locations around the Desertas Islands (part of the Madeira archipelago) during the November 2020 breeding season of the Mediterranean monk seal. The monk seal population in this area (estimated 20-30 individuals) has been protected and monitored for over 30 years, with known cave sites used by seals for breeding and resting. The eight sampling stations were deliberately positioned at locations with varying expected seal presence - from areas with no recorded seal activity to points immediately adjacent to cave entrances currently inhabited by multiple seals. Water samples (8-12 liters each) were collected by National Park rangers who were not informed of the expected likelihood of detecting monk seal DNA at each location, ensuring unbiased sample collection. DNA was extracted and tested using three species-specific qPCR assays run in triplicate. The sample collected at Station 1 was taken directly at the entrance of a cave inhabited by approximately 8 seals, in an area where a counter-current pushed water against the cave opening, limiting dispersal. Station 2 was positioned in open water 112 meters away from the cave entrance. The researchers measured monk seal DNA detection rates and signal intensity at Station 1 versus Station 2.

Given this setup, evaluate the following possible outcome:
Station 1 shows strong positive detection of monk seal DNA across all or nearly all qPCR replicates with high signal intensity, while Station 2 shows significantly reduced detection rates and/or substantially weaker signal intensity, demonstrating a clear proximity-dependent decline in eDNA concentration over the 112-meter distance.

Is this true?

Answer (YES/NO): NO